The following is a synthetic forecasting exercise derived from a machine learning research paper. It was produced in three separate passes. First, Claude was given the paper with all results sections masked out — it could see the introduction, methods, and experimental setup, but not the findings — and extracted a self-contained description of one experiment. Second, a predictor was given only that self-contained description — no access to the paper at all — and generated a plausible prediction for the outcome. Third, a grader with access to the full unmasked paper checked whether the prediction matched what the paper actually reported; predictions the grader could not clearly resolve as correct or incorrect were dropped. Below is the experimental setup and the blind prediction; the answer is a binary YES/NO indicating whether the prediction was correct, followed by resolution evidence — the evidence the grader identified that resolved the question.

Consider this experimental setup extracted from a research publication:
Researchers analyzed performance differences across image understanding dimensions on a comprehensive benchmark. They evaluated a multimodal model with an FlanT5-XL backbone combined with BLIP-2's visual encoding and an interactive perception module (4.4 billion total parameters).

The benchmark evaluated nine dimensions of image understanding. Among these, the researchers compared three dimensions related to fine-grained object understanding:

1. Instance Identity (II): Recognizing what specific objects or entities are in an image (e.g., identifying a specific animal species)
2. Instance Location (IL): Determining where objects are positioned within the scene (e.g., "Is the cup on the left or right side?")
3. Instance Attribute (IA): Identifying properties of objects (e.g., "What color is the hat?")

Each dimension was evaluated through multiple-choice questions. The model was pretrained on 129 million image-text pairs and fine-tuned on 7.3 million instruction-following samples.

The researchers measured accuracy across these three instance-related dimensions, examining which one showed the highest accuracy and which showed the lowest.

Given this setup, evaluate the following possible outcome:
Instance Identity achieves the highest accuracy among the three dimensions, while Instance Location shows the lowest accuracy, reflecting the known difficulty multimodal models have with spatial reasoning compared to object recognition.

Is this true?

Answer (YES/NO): NO